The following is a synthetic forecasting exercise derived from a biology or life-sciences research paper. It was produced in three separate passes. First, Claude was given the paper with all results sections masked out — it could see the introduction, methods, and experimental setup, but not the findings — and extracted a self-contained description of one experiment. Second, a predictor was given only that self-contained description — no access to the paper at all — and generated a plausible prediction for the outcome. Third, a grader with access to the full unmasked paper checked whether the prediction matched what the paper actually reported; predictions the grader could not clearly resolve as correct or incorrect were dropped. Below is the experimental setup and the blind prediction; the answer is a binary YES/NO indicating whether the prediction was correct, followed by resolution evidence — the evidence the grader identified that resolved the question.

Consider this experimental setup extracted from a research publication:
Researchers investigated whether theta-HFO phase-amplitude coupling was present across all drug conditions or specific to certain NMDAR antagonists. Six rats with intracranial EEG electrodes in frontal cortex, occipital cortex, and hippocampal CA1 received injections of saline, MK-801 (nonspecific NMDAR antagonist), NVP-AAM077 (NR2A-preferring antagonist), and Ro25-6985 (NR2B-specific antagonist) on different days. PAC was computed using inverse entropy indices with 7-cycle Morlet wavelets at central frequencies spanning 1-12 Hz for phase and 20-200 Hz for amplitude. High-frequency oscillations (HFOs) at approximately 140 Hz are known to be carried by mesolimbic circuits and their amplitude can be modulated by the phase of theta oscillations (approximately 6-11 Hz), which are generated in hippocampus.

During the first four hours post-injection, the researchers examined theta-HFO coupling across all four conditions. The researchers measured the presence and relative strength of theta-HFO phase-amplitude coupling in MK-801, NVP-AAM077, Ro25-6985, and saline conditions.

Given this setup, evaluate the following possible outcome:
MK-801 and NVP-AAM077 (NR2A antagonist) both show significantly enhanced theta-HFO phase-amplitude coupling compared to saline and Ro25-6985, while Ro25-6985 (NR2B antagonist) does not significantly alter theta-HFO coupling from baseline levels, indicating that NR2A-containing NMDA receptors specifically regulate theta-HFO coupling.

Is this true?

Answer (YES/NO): NO